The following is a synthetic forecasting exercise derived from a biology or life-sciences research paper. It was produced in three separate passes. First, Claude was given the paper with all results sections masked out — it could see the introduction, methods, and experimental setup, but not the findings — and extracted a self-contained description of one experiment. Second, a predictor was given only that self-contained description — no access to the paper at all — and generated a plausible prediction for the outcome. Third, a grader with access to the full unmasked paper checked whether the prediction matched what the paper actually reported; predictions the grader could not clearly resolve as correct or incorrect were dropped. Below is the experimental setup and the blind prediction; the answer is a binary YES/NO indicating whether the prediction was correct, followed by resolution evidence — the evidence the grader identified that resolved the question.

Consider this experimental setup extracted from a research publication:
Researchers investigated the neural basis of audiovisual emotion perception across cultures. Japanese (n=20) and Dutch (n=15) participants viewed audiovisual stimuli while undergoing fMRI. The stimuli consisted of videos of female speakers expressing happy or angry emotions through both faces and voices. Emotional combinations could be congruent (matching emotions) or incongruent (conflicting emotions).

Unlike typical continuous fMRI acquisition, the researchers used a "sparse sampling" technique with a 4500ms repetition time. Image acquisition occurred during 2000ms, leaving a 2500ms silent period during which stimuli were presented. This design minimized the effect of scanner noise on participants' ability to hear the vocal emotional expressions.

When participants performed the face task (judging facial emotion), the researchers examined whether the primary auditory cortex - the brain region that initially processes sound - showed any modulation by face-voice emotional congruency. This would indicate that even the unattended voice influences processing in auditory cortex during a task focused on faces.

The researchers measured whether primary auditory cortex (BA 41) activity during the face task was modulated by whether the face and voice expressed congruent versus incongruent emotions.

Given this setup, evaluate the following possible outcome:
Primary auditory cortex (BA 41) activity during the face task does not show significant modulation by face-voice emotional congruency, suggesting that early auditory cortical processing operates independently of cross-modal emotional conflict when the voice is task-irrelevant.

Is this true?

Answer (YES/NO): YES